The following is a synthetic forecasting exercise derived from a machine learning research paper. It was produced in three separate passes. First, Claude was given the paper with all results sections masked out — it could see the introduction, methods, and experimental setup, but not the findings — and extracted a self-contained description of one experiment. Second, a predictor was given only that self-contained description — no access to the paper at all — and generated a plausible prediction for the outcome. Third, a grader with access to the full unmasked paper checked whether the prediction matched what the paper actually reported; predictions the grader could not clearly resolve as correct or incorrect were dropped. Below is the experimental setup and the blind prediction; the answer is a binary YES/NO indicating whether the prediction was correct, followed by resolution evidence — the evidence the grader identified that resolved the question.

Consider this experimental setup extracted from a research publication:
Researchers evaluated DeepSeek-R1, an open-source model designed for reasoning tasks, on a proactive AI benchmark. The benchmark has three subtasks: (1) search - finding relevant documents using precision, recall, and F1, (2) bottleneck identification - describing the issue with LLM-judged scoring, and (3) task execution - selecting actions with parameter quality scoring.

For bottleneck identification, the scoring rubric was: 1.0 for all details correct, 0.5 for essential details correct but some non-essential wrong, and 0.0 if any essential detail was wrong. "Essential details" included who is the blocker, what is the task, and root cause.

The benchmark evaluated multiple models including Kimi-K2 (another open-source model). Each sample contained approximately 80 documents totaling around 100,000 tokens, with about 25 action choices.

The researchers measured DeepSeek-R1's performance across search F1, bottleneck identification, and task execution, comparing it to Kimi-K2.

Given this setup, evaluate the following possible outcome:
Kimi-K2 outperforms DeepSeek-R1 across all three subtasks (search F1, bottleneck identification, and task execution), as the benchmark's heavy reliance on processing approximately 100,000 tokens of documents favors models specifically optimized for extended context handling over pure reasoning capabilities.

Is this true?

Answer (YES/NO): NO